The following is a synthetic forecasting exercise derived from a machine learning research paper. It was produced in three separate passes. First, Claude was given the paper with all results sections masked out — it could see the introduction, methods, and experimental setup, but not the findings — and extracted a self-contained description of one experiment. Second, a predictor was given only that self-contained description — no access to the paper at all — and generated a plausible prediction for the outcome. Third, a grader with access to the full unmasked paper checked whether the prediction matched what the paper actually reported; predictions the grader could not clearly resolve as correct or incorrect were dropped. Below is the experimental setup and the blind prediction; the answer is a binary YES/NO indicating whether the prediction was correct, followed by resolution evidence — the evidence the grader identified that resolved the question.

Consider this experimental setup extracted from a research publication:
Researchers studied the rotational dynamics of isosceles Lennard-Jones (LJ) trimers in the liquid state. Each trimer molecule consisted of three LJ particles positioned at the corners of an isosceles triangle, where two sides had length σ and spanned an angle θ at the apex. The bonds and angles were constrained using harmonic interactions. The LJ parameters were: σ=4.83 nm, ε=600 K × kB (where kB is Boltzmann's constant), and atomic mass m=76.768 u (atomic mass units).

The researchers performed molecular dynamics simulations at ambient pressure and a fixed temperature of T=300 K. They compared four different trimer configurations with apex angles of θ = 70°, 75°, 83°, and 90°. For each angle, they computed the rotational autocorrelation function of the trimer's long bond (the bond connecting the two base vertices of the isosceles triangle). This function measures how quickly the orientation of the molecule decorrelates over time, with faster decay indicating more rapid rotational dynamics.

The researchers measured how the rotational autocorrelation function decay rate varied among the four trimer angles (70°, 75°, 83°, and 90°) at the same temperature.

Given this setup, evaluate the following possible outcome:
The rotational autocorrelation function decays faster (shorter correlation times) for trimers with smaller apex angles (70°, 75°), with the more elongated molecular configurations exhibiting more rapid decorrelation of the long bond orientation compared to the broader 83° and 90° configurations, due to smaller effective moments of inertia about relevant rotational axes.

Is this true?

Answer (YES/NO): YES